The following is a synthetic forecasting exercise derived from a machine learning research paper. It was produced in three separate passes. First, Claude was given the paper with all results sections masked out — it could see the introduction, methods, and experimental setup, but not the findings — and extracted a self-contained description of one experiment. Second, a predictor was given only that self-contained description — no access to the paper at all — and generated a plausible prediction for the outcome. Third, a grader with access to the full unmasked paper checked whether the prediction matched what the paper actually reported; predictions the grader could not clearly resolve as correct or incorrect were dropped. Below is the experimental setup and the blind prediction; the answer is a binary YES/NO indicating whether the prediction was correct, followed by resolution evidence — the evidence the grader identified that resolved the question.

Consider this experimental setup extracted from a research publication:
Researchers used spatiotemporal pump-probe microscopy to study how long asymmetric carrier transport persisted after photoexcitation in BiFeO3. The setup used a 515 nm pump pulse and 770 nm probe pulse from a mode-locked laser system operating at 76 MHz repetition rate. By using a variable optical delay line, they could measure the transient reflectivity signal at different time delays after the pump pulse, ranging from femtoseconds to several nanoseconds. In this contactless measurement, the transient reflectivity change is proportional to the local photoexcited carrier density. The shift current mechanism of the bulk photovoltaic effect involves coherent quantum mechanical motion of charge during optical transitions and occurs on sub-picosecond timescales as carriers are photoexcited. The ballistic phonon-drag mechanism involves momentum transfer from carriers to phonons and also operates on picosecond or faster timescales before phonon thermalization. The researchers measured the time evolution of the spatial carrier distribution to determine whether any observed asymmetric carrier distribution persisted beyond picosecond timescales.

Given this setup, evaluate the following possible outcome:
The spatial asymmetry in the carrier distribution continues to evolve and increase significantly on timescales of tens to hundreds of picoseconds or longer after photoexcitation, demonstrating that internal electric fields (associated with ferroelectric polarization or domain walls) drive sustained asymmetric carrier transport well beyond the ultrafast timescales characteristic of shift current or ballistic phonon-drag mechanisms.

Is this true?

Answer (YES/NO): NO